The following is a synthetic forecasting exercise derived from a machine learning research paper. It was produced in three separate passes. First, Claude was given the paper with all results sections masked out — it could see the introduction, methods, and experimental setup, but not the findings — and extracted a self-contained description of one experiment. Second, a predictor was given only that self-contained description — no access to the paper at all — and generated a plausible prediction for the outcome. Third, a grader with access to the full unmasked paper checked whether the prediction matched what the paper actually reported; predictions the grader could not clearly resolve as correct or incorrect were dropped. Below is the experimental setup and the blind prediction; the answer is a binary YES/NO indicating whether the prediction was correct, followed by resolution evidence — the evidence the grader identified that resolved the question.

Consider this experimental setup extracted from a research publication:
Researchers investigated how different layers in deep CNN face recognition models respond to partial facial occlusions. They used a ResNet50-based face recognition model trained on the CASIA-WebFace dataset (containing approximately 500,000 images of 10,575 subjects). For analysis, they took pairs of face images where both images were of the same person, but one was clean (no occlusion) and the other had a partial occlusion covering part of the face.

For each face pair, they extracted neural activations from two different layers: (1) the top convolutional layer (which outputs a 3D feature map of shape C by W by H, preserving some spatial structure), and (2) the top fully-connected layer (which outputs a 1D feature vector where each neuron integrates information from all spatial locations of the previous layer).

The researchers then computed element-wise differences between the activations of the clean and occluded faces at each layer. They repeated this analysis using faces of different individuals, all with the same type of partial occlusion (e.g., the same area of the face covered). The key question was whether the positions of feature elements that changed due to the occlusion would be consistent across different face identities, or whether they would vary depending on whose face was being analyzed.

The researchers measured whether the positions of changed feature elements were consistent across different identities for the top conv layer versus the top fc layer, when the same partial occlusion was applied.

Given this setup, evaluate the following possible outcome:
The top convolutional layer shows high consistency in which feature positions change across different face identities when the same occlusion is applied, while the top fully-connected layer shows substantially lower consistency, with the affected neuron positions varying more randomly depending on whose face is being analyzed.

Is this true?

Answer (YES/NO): YES